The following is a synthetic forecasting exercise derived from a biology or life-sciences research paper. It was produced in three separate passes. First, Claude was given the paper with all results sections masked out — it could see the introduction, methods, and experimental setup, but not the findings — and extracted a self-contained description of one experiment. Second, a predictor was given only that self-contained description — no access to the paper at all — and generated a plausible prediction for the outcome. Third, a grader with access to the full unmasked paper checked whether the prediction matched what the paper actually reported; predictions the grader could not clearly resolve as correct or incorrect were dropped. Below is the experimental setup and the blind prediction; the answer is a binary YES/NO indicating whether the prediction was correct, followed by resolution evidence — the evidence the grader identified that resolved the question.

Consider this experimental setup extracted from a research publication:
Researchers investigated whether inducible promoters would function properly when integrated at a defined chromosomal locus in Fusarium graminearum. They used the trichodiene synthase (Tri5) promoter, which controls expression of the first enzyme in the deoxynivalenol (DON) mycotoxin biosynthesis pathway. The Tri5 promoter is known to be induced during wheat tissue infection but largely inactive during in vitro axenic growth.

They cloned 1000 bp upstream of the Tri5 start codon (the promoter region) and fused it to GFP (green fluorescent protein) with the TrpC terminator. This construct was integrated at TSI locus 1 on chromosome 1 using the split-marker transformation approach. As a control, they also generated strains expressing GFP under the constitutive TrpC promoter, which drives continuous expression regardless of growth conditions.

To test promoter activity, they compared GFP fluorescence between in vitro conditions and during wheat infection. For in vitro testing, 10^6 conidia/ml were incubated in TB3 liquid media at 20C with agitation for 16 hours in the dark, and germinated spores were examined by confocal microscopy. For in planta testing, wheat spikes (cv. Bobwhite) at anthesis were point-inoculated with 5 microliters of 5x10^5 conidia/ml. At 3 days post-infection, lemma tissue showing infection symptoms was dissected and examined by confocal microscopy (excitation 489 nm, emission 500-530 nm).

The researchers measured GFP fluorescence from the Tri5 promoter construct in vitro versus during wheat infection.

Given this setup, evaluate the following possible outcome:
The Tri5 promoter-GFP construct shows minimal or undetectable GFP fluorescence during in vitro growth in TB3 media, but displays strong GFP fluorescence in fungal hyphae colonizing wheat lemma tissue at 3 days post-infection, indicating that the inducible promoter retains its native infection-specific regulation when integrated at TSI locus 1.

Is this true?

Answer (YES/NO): YES